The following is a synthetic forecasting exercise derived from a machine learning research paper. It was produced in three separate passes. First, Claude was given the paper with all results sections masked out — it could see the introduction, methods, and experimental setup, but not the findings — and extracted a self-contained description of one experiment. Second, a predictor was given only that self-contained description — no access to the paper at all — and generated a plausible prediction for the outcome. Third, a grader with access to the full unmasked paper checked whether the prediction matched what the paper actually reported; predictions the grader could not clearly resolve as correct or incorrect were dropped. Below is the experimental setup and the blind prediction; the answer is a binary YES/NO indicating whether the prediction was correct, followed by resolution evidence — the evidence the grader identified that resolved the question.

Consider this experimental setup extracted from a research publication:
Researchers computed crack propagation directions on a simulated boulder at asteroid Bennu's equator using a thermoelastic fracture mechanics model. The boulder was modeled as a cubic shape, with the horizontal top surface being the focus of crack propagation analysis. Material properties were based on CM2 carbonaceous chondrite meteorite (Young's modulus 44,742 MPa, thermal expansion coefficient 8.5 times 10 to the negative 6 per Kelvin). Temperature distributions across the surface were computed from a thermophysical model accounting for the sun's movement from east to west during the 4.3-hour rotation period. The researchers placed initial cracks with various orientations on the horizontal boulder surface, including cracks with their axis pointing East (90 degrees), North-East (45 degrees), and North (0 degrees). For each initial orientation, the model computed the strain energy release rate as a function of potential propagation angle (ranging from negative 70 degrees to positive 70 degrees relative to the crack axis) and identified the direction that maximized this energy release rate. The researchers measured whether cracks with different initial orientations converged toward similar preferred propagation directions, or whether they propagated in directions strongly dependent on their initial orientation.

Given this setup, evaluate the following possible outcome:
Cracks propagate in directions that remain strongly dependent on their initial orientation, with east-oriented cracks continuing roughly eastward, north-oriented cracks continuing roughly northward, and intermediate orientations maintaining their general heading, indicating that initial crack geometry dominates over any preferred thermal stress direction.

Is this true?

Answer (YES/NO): NO